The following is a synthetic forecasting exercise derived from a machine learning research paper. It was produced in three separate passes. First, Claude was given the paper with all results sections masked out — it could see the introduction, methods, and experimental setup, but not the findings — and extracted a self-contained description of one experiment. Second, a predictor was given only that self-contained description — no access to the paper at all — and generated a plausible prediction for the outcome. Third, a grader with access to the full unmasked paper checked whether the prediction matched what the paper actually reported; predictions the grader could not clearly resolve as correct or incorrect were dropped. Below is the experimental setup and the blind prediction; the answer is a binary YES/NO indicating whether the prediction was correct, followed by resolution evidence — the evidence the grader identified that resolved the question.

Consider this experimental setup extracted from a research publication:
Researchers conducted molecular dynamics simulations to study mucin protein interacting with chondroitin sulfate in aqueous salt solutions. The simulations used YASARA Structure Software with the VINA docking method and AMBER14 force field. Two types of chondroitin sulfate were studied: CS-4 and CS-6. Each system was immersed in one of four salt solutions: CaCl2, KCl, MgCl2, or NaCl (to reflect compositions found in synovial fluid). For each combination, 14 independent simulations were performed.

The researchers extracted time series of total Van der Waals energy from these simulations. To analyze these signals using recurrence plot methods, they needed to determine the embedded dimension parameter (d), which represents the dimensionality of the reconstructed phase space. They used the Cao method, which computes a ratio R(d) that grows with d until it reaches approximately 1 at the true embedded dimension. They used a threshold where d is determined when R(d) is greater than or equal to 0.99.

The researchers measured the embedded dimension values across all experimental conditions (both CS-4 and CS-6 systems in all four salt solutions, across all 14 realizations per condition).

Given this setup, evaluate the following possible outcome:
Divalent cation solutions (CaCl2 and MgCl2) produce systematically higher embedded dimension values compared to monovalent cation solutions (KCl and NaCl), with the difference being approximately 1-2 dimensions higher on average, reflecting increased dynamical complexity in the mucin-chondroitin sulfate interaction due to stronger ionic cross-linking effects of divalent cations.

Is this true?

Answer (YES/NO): NO